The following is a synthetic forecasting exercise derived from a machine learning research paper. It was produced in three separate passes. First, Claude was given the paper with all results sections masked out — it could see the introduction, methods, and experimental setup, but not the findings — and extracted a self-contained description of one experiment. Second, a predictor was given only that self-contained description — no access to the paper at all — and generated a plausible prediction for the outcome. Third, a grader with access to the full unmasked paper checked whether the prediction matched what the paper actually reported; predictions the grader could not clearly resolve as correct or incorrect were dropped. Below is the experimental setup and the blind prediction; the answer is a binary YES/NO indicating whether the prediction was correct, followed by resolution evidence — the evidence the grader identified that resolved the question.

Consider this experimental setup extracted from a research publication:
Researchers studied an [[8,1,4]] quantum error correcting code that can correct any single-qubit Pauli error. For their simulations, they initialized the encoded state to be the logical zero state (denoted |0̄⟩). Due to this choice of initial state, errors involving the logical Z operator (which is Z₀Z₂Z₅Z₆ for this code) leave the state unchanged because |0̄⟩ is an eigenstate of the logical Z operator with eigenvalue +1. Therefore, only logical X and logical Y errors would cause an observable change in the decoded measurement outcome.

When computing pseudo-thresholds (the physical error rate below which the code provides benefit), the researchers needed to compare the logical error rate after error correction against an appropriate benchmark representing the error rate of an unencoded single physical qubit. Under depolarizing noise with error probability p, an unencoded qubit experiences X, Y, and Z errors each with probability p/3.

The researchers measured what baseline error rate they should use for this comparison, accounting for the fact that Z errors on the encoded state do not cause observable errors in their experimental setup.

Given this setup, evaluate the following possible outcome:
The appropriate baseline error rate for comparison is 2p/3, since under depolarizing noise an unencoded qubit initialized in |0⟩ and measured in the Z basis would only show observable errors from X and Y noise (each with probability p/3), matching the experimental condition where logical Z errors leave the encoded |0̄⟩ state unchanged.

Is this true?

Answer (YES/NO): YES